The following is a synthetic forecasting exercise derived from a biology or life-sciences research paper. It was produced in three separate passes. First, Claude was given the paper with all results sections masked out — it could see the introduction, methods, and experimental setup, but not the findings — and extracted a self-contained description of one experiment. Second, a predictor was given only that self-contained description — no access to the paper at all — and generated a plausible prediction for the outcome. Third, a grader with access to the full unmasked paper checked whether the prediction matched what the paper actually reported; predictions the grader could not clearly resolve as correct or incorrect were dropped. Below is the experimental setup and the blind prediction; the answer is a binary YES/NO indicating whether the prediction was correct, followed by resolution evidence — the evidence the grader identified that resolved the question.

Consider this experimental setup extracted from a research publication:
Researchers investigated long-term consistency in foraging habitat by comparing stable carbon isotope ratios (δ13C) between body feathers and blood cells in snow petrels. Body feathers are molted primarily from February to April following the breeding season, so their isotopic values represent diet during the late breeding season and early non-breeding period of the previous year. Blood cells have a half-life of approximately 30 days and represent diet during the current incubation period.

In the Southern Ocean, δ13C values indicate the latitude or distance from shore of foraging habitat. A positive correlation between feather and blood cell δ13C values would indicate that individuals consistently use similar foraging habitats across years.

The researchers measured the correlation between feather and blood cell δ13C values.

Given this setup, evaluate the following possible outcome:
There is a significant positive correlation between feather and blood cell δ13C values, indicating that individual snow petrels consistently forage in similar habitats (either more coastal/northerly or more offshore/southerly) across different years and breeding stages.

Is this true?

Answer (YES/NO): NO